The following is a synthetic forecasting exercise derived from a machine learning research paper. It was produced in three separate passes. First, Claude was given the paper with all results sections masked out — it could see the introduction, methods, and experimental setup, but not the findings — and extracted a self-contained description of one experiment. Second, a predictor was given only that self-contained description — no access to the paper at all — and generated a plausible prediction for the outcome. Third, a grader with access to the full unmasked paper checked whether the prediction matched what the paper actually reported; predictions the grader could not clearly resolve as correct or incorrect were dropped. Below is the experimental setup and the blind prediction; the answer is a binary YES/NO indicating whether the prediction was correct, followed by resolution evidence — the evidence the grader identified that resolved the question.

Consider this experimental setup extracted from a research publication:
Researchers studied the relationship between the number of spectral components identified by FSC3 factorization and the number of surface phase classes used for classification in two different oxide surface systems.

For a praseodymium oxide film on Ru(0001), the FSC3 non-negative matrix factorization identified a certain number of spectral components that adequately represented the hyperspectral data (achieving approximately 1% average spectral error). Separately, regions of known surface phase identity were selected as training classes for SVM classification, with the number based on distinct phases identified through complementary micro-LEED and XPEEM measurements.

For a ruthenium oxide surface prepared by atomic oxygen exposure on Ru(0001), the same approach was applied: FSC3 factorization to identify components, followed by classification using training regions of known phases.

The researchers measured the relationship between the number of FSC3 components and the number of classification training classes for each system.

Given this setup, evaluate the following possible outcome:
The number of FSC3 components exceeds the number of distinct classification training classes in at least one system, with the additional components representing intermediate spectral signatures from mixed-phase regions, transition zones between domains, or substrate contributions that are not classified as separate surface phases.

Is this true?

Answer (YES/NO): NO